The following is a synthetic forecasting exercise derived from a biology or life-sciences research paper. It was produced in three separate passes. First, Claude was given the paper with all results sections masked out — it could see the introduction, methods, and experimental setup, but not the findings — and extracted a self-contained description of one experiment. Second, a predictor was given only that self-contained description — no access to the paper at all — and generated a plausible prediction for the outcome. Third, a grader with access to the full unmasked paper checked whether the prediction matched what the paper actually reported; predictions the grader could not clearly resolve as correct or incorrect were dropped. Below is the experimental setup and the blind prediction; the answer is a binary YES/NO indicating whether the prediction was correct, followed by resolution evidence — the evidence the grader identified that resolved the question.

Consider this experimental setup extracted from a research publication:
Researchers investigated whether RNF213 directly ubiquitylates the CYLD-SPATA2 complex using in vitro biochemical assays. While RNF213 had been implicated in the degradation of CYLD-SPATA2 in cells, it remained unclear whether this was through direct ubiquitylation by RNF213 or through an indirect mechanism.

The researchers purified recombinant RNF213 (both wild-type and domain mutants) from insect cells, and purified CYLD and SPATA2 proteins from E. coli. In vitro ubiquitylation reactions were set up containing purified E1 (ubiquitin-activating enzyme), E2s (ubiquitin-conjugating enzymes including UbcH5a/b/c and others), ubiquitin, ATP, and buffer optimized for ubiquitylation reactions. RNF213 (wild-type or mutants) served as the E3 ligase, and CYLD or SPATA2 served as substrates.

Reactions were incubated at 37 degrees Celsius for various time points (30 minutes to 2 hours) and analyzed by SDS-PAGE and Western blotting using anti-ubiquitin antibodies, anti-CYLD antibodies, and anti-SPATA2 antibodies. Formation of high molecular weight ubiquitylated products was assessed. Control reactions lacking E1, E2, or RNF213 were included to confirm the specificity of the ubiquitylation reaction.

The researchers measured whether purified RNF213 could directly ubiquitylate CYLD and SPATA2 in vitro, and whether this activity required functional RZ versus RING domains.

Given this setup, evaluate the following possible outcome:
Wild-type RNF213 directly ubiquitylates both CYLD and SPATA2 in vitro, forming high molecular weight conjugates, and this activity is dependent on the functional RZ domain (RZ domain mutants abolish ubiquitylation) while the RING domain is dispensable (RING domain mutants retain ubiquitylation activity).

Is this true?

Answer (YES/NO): YES